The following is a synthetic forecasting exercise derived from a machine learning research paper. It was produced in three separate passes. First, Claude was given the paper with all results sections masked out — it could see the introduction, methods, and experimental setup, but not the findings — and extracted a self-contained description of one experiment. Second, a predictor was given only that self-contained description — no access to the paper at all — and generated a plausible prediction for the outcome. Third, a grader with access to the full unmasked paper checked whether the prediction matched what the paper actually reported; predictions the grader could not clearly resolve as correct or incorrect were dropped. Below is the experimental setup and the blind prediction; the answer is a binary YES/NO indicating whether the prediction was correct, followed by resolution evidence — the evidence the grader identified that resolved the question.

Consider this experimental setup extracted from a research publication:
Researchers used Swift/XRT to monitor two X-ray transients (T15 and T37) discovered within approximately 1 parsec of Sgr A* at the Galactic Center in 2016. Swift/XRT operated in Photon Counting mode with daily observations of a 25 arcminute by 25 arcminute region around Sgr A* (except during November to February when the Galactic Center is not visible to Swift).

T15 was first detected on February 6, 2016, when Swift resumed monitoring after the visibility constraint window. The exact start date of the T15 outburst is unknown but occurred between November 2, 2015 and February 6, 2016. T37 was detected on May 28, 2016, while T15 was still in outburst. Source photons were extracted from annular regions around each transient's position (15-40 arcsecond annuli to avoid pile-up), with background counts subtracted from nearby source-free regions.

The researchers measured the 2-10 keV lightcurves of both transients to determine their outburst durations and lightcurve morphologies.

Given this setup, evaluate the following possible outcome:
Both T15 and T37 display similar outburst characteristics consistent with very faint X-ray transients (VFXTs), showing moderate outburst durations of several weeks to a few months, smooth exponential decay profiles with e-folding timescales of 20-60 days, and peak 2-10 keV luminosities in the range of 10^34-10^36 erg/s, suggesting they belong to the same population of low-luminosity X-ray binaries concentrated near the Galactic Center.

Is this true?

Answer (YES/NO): NO